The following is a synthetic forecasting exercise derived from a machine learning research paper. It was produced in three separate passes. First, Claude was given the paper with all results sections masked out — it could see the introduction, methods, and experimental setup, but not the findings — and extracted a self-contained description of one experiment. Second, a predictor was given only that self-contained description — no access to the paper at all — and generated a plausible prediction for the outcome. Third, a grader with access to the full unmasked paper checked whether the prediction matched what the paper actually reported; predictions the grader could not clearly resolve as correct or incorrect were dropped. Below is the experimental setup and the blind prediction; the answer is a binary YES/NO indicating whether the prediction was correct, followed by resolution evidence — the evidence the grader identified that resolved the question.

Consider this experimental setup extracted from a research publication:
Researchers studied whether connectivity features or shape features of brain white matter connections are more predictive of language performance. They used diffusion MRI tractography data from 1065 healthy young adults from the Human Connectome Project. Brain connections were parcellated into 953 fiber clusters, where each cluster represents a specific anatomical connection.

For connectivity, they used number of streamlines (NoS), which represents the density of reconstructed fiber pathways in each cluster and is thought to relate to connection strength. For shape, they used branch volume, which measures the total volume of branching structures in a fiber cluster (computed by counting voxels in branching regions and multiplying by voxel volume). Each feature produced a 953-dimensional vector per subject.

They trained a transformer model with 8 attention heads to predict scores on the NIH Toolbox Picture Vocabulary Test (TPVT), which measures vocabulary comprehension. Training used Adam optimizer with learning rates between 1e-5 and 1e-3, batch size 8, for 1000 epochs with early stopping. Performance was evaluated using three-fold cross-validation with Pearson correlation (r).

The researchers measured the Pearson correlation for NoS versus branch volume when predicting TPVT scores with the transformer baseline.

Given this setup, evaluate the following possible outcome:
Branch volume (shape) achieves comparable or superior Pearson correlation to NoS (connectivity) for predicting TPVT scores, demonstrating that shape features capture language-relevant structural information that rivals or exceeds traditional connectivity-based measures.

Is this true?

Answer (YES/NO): YES